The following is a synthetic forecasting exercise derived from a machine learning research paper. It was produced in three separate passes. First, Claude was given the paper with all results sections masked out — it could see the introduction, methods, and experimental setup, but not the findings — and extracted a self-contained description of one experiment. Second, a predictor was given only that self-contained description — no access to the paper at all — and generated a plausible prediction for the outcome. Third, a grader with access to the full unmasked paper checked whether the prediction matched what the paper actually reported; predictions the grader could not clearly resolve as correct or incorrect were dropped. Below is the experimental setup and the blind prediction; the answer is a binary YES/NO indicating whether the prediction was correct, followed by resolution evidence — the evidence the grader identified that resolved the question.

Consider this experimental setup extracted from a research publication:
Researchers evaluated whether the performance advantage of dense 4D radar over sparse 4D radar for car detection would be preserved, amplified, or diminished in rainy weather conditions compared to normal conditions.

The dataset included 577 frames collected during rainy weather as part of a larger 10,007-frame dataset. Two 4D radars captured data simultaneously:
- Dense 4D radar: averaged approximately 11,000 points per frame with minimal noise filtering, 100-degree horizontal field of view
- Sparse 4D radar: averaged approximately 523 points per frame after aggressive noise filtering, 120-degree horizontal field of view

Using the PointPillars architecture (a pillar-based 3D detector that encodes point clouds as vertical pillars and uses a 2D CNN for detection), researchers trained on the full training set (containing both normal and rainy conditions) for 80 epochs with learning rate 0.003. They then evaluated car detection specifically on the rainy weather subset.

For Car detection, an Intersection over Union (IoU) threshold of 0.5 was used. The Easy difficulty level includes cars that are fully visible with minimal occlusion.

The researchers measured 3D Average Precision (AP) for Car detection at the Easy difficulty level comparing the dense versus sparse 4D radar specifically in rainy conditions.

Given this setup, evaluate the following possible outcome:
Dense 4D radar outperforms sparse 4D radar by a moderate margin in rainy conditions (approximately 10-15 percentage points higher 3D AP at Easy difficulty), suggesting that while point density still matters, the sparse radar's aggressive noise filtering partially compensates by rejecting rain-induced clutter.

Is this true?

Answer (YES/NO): NO